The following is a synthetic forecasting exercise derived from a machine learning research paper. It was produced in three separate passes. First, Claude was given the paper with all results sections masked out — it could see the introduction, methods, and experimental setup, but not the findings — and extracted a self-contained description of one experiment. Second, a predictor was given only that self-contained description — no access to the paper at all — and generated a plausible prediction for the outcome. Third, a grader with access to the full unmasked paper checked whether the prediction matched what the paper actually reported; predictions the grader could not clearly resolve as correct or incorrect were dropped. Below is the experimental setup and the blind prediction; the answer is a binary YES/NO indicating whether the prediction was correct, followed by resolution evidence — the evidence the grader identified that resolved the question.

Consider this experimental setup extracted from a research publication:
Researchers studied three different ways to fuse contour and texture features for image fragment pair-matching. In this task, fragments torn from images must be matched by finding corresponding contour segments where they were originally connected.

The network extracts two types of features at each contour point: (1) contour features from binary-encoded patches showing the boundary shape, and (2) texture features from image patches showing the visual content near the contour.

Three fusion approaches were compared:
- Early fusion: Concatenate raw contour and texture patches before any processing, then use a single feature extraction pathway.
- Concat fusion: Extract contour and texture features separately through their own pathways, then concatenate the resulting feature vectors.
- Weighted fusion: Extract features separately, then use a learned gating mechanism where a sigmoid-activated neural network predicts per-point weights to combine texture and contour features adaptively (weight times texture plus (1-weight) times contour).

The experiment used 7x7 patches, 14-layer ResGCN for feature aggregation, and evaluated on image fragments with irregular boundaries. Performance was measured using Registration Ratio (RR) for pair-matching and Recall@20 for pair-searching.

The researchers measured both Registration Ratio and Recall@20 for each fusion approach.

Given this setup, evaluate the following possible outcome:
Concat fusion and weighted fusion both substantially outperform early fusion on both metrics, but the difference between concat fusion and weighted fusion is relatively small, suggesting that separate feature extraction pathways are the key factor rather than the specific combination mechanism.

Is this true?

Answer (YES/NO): NO